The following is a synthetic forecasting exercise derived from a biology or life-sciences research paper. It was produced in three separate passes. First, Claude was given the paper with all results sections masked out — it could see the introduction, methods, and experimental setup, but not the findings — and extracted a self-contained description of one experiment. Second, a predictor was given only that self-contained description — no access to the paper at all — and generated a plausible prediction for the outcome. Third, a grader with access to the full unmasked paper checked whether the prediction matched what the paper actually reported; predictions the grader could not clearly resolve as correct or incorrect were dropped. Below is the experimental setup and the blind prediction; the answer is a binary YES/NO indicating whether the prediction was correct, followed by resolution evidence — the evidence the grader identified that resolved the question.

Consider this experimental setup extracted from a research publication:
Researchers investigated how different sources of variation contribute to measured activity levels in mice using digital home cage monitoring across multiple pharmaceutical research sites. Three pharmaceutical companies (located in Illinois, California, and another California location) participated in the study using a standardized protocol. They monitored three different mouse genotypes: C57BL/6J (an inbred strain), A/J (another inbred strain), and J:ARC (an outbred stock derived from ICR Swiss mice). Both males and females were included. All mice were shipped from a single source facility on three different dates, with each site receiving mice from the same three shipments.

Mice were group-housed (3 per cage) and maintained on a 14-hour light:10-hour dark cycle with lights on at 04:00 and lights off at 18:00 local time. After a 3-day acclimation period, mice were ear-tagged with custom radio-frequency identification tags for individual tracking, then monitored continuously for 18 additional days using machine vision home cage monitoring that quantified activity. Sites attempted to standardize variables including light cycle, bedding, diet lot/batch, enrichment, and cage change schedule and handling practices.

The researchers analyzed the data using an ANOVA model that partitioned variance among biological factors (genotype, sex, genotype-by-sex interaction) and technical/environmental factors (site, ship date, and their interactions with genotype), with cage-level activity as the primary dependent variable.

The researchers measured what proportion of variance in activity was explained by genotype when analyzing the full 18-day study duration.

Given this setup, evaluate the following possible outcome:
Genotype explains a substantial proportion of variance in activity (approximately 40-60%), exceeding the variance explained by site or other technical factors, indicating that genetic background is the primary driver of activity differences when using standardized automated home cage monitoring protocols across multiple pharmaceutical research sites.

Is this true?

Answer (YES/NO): NO